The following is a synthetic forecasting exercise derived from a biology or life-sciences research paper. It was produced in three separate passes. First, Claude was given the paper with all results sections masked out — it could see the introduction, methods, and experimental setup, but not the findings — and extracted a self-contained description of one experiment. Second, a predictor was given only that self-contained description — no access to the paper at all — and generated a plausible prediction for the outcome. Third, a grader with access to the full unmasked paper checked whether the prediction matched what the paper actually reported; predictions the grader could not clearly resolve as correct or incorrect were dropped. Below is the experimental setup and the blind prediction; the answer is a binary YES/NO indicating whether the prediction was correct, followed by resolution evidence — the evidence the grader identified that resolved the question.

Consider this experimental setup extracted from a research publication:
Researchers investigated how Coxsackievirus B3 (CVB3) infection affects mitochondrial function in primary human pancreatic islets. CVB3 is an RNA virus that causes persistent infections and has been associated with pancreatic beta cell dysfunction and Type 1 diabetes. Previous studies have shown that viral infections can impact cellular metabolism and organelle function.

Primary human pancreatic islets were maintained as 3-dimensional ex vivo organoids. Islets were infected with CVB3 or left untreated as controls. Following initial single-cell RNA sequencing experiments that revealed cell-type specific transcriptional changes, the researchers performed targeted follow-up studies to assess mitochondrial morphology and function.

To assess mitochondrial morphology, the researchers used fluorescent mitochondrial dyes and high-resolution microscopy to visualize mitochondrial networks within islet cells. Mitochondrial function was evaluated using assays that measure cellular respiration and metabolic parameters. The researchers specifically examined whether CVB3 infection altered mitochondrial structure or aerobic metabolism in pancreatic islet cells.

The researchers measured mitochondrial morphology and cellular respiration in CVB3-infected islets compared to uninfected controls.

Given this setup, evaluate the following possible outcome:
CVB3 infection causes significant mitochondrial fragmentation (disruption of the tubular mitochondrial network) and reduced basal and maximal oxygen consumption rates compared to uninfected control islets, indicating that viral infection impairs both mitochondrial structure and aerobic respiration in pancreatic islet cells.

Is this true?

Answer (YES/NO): NO